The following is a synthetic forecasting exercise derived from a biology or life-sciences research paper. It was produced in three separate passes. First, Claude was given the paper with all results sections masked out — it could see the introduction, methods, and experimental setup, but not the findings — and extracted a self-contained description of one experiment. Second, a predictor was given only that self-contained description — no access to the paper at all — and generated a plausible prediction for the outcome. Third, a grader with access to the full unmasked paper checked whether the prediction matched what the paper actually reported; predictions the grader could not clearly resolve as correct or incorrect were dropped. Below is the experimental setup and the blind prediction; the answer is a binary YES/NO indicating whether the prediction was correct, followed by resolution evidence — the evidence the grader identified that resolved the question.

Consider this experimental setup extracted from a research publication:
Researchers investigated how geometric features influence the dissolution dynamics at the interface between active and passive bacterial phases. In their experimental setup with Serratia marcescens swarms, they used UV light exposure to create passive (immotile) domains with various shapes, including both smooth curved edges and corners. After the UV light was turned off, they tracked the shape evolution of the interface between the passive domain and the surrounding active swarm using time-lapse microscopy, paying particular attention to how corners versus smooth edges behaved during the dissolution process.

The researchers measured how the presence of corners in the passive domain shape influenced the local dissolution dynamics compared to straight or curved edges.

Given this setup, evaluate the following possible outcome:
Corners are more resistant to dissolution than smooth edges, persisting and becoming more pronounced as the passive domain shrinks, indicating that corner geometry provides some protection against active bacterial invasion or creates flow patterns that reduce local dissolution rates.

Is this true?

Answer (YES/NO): NO